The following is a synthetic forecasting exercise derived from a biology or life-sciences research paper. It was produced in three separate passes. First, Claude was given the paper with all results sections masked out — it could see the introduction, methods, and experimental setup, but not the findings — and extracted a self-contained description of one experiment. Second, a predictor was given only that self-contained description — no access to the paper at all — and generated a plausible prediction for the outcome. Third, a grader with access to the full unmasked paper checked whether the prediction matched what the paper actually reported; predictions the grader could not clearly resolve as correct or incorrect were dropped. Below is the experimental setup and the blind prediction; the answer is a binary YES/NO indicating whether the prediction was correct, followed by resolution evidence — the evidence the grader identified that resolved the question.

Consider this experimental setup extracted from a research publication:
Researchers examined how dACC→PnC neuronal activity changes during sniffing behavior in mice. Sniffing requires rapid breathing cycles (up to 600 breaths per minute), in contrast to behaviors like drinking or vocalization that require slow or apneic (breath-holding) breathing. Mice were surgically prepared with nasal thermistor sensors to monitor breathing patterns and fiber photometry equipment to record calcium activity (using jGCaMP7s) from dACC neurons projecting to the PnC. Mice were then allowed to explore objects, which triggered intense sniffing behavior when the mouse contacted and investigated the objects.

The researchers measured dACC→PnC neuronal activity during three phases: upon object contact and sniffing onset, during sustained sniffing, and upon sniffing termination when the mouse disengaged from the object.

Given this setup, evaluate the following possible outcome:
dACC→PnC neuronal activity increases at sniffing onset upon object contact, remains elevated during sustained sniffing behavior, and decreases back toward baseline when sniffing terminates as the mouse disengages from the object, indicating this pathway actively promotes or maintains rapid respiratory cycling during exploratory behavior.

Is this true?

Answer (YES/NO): NO